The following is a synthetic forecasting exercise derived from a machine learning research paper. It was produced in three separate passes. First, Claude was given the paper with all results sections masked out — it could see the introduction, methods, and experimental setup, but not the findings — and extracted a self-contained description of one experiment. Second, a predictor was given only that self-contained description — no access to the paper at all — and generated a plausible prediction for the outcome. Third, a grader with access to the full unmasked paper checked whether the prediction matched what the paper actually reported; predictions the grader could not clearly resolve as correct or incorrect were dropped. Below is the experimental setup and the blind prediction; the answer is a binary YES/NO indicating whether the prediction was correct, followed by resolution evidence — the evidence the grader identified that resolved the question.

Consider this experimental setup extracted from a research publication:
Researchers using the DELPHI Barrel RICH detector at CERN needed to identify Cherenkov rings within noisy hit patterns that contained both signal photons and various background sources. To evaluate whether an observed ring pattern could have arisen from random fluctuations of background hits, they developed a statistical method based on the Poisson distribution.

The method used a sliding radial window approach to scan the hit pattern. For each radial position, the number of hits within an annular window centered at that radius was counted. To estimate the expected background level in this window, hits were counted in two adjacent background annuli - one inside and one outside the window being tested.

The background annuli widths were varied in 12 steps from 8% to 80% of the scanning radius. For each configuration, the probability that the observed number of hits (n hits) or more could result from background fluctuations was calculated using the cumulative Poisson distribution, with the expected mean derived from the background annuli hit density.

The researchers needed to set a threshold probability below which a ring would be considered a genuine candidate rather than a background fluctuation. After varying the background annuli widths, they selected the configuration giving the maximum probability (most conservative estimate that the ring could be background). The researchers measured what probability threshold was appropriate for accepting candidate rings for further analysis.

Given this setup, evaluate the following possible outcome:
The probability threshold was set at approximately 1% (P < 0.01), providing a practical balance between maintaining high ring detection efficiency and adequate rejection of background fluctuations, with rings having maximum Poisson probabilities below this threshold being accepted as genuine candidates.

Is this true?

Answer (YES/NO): NO